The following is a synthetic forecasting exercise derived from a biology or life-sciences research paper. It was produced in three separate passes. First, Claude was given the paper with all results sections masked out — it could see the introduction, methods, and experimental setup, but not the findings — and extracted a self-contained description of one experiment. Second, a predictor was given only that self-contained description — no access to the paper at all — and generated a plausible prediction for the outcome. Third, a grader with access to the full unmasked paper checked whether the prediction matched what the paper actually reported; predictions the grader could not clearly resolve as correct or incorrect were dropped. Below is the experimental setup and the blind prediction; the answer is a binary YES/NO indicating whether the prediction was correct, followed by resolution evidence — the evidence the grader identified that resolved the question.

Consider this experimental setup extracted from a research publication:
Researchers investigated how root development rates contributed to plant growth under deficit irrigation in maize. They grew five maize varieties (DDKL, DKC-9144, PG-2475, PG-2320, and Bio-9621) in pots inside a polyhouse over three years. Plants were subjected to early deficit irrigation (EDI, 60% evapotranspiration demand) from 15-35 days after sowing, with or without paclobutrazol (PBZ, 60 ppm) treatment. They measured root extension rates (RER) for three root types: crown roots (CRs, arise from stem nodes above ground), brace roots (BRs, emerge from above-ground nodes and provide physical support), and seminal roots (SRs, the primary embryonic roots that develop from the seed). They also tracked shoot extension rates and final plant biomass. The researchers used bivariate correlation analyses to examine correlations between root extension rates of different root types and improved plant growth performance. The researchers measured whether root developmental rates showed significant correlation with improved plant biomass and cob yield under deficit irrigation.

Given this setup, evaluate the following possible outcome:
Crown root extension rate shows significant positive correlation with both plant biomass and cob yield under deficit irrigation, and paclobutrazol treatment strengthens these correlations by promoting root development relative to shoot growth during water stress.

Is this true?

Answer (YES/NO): NO